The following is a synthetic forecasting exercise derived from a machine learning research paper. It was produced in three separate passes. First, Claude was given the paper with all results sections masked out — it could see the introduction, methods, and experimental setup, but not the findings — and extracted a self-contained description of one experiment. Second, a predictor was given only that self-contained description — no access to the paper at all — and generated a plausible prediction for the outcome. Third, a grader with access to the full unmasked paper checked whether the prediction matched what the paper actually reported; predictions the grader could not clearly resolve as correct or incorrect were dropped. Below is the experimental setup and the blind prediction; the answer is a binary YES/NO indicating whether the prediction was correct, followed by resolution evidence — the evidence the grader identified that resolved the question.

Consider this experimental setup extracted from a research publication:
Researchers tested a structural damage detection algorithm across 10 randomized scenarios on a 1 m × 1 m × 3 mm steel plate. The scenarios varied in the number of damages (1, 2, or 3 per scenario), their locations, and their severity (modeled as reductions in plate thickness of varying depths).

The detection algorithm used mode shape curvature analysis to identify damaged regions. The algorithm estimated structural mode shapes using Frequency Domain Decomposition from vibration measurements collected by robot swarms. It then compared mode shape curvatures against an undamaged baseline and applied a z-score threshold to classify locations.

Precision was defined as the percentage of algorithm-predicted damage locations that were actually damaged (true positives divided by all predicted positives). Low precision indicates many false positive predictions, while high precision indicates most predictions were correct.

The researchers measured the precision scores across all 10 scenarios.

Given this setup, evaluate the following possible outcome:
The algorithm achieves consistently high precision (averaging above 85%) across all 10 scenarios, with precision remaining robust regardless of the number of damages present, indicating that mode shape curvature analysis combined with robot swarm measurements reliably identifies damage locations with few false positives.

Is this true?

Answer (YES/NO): NO